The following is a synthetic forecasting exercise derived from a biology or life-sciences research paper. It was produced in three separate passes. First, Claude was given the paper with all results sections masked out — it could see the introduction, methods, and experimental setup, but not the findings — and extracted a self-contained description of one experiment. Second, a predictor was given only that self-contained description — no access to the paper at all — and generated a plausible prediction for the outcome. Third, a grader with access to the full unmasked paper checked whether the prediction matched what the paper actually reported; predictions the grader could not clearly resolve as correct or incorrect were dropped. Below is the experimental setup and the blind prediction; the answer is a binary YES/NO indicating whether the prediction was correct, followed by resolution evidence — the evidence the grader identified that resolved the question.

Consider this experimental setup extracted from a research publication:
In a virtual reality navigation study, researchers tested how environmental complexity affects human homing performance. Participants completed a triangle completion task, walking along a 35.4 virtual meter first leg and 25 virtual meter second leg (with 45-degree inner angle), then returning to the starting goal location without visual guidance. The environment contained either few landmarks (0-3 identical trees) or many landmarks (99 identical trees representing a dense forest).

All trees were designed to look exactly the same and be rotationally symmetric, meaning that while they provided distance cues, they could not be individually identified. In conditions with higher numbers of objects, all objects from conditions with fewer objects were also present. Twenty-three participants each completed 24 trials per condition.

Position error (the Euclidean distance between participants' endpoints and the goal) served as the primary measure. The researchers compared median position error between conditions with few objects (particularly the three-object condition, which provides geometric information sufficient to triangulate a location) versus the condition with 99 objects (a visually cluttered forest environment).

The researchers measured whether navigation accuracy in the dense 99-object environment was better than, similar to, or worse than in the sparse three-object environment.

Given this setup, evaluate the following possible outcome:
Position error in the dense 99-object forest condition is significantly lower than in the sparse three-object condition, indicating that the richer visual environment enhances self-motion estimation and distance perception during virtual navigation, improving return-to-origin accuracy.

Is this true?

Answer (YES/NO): NO